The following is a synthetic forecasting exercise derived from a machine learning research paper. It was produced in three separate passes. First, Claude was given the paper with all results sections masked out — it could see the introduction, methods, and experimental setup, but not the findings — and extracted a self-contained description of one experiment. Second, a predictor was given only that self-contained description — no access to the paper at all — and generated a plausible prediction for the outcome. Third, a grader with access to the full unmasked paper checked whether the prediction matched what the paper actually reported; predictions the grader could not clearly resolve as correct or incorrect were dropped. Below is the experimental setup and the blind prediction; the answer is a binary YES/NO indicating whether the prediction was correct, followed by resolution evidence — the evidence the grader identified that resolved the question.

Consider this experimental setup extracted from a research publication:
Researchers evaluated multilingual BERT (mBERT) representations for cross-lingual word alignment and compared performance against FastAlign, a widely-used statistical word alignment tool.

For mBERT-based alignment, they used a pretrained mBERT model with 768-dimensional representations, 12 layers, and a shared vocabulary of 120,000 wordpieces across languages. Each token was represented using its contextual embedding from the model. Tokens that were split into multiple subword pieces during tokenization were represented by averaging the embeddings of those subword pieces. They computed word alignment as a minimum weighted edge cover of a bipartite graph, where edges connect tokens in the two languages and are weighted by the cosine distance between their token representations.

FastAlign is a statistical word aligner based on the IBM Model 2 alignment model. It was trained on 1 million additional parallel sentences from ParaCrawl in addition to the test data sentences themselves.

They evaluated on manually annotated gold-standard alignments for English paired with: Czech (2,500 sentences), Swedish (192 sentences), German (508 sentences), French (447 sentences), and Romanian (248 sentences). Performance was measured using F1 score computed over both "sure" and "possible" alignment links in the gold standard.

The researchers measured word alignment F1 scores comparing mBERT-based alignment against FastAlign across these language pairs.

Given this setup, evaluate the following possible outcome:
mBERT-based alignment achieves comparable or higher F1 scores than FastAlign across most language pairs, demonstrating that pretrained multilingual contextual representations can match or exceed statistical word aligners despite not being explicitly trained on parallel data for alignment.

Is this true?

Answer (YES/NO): YES